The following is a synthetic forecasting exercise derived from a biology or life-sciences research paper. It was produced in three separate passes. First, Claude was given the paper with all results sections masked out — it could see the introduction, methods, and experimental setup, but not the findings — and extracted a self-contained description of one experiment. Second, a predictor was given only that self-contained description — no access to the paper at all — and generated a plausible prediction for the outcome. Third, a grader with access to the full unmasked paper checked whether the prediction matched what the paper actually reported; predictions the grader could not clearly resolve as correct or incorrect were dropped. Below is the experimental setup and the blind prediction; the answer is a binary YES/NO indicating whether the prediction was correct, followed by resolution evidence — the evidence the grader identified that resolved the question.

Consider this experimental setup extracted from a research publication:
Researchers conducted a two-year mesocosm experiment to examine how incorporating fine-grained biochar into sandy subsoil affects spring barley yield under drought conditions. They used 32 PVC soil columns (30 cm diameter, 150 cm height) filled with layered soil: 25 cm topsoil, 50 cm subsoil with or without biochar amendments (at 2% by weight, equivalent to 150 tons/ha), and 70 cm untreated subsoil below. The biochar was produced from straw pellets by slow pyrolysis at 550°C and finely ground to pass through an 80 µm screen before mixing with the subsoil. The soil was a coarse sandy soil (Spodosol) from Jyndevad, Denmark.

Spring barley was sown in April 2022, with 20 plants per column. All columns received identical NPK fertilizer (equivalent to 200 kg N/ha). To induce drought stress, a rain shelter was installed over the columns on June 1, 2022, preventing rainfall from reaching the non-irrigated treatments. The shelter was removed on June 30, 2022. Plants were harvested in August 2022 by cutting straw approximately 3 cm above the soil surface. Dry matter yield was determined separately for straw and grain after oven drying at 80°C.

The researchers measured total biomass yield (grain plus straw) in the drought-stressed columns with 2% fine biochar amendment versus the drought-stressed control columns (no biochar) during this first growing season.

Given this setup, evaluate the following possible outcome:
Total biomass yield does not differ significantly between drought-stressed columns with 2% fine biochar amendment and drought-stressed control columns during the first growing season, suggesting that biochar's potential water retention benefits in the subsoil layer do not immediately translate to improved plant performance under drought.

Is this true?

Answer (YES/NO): NO